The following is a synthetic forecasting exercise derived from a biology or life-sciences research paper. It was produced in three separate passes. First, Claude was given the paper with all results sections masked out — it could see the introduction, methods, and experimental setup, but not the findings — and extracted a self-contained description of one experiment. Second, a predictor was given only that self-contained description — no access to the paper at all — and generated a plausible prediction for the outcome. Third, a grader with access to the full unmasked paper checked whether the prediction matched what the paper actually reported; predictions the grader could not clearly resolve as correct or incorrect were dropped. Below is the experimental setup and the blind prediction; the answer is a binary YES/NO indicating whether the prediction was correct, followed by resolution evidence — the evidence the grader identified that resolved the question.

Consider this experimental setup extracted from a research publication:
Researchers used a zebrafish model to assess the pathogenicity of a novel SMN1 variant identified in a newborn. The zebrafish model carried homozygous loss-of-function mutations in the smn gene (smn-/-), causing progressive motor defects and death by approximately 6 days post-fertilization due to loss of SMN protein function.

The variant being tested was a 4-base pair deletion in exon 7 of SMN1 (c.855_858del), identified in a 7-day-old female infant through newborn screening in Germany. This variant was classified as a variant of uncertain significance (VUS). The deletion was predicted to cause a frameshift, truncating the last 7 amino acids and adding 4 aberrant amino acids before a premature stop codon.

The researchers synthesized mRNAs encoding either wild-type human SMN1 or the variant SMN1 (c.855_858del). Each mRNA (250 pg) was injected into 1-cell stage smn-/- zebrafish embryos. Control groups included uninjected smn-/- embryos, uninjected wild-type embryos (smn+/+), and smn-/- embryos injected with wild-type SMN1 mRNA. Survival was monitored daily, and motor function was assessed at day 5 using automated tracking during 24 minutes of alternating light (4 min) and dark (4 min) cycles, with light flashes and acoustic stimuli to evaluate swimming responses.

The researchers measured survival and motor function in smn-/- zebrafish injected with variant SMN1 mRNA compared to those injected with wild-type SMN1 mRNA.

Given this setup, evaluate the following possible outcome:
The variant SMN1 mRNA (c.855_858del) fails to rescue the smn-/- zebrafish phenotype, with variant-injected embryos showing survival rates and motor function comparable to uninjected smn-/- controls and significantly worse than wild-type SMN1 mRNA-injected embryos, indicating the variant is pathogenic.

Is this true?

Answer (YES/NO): NO